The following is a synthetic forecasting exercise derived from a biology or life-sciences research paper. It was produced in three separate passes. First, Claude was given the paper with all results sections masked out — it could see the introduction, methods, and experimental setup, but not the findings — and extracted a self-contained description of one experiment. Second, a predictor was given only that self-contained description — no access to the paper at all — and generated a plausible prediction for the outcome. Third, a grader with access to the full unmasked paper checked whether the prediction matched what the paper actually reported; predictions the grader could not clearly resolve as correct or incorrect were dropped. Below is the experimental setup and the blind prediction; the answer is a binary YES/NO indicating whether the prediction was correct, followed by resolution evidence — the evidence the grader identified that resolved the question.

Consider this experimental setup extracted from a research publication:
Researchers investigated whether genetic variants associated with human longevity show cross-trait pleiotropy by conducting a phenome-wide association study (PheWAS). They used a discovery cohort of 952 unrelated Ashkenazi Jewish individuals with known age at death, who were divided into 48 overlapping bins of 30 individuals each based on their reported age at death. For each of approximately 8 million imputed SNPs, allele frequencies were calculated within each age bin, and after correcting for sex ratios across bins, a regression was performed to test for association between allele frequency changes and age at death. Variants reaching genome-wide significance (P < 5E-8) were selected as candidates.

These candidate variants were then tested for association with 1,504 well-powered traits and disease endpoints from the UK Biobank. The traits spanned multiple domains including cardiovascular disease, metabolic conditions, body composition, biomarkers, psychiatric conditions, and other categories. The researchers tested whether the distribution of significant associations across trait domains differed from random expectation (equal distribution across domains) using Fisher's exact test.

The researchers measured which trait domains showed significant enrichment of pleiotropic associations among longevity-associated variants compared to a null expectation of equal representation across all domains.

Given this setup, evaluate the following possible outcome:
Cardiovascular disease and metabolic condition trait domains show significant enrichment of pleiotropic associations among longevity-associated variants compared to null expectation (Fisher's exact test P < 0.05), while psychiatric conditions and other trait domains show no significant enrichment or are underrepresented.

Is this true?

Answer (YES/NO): NO